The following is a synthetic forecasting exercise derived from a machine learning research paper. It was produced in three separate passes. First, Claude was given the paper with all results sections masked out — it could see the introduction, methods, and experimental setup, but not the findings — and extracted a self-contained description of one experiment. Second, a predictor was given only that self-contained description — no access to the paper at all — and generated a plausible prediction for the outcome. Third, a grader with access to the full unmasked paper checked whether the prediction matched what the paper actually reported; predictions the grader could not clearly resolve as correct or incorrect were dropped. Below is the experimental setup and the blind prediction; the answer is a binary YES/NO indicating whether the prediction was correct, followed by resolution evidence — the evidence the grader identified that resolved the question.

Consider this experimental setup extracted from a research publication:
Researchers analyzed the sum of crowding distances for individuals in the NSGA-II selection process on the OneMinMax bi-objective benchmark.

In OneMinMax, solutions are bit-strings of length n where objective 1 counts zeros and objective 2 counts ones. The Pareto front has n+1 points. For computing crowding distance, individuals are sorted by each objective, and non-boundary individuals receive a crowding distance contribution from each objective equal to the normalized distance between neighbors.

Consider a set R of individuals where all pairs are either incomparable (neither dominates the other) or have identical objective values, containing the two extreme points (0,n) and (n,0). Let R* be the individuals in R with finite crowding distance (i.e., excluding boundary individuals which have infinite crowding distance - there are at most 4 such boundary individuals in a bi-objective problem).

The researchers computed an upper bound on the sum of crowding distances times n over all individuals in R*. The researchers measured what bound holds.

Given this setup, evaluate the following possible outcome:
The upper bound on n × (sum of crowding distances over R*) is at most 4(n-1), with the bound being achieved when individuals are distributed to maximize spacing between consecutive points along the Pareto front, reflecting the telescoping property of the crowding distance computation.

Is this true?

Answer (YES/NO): NO